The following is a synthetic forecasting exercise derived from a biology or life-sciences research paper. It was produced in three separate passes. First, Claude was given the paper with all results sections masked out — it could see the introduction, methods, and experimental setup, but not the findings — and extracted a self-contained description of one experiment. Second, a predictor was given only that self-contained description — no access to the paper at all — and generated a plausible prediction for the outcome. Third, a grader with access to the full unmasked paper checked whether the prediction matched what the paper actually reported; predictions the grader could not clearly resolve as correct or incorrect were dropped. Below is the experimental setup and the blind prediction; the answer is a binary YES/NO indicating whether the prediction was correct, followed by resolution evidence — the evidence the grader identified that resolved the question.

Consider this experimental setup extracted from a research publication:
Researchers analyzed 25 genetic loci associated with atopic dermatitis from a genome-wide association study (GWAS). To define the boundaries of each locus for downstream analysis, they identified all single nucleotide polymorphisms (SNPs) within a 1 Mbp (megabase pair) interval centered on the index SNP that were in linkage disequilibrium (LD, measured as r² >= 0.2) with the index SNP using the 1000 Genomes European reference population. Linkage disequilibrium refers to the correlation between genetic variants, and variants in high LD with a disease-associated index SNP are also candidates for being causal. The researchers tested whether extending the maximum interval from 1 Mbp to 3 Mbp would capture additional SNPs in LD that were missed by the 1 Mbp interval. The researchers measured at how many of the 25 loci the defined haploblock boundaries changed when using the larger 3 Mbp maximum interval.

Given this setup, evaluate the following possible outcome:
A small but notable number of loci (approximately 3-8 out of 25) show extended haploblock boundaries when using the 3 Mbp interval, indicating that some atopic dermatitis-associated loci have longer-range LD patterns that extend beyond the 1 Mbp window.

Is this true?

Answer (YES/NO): NO